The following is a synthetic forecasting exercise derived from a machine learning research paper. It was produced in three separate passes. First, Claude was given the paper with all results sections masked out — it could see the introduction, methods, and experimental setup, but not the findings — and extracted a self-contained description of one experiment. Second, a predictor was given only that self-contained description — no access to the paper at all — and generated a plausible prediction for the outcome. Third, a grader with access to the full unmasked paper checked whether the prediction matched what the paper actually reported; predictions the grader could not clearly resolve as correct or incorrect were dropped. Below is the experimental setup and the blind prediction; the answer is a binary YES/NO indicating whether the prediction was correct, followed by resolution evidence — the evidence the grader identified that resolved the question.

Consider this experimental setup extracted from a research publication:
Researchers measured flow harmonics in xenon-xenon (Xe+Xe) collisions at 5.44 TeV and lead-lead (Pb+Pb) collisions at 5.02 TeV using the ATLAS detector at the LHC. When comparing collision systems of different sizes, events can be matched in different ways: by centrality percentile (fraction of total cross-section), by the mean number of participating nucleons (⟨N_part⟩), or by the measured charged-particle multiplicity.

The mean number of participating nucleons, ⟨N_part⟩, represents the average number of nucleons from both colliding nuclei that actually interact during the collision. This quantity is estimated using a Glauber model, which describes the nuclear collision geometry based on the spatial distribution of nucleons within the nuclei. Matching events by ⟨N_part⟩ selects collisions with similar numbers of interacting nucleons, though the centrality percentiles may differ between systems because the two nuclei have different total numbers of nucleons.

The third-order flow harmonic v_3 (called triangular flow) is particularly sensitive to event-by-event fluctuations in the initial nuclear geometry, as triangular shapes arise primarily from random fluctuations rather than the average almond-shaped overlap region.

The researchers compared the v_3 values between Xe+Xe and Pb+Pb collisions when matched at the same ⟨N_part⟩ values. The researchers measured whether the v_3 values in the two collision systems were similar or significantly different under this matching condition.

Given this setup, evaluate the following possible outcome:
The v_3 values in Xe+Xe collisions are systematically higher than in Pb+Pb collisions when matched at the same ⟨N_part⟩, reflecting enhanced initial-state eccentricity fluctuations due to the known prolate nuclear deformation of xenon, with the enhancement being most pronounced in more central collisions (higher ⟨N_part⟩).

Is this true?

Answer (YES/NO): NO